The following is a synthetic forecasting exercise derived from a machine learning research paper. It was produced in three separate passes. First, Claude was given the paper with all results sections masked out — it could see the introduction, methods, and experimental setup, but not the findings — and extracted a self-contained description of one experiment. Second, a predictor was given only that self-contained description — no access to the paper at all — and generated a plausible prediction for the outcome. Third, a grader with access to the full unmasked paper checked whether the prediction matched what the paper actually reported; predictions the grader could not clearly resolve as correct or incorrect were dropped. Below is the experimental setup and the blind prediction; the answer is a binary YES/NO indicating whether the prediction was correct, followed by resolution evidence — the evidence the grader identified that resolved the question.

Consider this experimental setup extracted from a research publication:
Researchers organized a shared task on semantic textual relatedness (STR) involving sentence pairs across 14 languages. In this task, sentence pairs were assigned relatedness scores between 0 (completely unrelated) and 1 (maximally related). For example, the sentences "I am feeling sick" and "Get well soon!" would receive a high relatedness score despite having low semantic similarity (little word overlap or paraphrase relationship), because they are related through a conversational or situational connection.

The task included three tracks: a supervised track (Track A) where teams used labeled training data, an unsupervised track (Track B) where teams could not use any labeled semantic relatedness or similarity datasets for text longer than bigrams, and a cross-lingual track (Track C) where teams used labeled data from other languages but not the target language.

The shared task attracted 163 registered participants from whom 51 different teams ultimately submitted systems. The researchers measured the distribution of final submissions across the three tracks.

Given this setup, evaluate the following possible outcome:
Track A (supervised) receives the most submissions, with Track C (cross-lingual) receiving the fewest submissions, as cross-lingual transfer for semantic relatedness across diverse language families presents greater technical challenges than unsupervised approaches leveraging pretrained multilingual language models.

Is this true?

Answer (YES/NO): NO